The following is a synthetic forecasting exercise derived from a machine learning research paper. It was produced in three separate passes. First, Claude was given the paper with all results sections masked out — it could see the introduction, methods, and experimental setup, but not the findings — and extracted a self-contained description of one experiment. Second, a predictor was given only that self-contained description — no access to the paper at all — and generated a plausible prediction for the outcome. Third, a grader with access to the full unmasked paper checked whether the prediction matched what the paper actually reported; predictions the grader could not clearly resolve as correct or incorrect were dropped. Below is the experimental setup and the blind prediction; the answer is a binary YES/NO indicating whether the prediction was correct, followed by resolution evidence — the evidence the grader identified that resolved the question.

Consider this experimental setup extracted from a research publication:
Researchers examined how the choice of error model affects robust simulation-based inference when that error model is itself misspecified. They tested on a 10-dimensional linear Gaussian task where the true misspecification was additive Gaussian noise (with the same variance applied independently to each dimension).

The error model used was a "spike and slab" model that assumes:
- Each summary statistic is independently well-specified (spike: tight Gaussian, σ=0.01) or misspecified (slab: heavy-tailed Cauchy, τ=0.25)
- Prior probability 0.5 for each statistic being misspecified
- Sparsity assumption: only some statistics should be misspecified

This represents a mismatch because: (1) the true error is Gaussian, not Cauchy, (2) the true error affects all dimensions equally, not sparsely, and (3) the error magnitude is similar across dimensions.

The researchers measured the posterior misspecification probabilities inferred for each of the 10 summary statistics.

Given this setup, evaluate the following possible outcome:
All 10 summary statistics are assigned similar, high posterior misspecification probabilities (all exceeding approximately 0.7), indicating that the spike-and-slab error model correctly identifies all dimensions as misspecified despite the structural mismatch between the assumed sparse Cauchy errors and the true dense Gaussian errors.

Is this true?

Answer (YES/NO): NO